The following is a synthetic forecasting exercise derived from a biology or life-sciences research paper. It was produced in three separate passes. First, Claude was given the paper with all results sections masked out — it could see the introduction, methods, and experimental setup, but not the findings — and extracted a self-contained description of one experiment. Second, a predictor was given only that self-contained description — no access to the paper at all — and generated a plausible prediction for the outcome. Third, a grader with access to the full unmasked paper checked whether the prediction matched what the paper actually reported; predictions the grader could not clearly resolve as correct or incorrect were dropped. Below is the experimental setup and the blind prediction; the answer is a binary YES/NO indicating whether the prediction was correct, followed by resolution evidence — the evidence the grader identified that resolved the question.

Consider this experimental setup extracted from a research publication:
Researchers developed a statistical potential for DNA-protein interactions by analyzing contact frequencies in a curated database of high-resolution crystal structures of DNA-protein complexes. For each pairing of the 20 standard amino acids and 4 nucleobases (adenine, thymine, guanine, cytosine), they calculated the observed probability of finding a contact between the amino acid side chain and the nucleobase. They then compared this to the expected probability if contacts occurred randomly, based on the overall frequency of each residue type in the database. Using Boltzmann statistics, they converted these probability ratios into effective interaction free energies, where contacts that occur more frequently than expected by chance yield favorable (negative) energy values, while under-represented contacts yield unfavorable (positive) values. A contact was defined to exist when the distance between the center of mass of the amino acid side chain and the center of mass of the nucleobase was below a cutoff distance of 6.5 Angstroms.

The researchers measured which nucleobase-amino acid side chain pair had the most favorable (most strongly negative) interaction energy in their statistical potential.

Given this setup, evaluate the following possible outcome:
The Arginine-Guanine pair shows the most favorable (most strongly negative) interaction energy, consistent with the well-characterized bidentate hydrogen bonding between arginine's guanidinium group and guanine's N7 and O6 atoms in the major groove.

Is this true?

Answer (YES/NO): YES